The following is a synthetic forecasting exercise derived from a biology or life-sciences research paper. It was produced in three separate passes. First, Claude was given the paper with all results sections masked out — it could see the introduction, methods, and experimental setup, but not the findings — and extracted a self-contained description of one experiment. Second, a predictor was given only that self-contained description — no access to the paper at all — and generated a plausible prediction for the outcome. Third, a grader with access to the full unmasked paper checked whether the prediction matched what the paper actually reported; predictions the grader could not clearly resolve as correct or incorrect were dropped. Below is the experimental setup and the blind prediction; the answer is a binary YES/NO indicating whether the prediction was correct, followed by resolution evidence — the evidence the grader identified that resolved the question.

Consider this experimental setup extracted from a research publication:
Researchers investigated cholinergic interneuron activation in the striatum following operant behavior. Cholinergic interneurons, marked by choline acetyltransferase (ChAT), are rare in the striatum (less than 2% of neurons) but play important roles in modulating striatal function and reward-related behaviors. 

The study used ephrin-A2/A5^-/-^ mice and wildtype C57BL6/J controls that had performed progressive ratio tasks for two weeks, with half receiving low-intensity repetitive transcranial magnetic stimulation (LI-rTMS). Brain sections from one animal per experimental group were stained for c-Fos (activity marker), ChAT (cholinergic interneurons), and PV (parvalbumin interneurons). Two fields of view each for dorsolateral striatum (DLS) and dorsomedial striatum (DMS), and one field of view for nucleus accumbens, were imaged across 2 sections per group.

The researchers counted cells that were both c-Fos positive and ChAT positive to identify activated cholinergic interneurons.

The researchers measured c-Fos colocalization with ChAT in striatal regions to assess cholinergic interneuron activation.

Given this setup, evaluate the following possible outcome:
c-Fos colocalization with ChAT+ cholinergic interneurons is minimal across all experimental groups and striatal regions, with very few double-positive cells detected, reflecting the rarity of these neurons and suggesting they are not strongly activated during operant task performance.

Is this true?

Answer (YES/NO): YES